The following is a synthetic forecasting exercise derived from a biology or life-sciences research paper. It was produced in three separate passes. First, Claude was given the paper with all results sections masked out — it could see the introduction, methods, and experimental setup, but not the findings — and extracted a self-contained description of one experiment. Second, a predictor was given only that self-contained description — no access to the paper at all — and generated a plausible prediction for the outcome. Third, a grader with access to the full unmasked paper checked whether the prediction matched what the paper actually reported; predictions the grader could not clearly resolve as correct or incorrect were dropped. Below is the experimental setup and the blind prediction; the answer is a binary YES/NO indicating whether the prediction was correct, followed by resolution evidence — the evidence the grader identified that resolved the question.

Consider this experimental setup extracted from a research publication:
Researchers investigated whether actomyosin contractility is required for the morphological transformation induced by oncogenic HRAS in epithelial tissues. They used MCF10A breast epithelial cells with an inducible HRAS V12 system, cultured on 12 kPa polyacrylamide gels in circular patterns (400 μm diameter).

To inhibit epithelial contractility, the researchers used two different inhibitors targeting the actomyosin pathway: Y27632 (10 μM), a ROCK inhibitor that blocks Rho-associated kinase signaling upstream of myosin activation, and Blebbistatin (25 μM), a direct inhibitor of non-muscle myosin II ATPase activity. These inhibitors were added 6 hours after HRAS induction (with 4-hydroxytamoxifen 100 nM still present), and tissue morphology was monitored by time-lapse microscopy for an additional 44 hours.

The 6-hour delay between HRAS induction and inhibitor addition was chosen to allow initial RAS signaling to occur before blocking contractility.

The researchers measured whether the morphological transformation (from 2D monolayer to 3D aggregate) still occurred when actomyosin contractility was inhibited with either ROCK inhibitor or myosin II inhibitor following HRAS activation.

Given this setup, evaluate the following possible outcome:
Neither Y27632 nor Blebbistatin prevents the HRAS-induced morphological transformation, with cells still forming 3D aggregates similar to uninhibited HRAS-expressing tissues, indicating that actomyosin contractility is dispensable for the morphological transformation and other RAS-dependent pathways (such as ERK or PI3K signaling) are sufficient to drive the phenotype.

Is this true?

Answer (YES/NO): NO